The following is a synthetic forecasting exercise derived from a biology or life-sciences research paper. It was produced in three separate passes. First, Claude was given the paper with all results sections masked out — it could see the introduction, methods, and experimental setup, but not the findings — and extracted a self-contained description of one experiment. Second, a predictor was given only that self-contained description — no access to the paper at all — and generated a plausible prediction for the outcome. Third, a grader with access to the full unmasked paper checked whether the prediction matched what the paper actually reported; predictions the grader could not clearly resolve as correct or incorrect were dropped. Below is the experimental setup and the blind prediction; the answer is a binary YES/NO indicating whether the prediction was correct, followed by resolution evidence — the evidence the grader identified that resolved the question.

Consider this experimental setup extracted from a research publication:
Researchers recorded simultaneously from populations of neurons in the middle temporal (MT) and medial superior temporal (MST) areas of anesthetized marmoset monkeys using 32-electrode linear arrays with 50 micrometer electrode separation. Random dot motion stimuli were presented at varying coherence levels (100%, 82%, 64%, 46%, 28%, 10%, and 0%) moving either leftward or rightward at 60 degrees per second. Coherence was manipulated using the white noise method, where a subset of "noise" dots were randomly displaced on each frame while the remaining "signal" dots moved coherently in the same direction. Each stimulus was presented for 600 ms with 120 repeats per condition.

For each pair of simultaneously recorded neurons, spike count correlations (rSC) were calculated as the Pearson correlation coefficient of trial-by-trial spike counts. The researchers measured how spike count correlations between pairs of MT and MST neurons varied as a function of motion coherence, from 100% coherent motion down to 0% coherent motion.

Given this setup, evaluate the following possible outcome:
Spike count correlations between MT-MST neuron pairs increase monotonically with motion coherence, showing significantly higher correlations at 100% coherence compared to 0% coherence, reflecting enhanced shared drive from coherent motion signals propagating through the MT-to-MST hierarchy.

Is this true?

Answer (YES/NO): NO